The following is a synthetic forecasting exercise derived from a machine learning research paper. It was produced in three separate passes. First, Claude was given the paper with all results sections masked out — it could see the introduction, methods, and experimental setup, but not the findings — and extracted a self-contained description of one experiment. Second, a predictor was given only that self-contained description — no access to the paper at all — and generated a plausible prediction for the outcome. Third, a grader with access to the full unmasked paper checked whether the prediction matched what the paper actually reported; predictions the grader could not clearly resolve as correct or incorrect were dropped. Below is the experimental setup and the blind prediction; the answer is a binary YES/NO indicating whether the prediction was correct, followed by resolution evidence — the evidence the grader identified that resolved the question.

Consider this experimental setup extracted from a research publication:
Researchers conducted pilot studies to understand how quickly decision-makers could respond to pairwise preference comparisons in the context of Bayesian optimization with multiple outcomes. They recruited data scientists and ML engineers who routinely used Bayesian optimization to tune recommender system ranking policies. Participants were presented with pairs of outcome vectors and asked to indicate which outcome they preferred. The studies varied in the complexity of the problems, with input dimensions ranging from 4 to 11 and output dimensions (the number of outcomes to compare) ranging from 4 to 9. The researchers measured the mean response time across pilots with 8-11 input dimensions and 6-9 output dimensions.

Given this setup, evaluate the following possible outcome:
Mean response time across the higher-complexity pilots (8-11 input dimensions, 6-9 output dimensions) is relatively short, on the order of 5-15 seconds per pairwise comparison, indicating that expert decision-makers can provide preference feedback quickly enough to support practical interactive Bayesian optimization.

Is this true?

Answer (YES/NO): YES